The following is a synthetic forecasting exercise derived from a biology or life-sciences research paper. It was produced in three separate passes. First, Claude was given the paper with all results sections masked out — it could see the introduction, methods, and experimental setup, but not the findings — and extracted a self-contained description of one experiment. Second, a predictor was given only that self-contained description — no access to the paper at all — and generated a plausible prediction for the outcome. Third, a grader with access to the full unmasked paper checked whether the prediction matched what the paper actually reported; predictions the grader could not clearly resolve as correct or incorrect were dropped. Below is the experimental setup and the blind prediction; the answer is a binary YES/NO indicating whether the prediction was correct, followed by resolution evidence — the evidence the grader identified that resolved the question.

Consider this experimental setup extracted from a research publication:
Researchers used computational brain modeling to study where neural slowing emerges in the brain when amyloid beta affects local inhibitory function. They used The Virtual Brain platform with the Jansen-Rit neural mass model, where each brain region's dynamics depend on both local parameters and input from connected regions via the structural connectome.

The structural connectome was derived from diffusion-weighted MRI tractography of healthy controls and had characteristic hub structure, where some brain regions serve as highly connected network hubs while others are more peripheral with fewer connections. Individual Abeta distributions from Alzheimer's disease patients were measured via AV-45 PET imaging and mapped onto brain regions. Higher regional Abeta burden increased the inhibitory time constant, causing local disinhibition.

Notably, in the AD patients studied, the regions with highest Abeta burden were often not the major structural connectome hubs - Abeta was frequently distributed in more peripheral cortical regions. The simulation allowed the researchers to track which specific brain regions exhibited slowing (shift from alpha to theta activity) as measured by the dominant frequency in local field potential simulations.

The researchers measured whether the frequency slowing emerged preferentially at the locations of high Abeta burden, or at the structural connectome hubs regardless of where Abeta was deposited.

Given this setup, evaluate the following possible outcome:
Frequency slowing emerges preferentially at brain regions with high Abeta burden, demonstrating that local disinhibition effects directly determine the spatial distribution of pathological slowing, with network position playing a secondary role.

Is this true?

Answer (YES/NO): NO